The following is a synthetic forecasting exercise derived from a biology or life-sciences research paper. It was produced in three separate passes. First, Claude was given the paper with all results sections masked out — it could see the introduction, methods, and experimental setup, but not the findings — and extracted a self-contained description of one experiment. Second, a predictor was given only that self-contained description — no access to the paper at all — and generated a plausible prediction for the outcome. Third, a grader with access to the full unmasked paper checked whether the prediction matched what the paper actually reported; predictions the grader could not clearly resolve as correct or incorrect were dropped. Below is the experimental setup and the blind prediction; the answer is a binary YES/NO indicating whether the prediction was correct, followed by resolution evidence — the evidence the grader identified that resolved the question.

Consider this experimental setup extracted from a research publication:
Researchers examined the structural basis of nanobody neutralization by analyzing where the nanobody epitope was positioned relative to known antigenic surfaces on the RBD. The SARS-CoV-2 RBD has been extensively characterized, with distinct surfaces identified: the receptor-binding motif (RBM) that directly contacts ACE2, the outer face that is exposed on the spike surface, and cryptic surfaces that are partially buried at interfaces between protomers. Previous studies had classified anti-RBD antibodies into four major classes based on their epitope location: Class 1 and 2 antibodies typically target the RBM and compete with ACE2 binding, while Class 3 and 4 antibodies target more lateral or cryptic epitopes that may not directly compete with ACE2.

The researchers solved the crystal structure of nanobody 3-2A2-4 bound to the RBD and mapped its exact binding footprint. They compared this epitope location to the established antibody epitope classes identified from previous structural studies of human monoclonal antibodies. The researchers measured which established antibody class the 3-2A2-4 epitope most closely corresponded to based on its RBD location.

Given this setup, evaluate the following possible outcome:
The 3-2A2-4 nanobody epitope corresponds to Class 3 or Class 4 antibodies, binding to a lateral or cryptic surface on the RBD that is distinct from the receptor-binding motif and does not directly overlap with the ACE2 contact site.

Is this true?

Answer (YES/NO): YES